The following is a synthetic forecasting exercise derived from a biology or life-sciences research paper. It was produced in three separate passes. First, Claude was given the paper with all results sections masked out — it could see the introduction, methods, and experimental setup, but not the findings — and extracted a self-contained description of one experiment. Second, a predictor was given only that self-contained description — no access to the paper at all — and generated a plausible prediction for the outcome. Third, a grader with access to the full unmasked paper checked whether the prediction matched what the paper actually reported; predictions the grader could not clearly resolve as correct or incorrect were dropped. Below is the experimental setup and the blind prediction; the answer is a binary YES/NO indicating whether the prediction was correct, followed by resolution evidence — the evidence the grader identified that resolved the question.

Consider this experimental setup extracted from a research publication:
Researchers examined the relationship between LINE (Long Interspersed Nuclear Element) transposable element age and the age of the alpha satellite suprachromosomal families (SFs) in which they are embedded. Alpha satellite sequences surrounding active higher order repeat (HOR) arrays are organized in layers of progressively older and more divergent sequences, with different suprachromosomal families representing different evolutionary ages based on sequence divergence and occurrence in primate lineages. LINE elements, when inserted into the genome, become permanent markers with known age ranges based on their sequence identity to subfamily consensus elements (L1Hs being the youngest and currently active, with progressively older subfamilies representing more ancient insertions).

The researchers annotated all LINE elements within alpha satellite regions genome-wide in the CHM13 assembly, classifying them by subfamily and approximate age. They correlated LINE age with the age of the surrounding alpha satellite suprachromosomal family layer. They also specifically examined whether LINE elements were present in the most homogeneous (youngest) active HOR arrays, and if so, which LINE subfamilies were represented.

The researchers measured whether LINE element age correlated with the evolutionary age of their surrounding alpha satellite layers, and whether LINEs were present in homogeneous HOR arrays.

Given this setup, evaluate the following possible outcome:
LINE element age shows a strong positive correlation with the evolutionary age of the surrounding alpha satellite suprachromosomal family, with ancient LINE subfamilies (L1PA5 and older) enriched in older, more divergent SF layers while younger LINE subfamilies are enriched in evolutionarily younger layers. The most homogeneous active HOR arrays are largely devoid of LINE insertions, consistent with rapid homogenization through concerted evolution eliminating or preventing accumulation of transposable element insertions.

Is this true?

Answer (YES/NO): YES